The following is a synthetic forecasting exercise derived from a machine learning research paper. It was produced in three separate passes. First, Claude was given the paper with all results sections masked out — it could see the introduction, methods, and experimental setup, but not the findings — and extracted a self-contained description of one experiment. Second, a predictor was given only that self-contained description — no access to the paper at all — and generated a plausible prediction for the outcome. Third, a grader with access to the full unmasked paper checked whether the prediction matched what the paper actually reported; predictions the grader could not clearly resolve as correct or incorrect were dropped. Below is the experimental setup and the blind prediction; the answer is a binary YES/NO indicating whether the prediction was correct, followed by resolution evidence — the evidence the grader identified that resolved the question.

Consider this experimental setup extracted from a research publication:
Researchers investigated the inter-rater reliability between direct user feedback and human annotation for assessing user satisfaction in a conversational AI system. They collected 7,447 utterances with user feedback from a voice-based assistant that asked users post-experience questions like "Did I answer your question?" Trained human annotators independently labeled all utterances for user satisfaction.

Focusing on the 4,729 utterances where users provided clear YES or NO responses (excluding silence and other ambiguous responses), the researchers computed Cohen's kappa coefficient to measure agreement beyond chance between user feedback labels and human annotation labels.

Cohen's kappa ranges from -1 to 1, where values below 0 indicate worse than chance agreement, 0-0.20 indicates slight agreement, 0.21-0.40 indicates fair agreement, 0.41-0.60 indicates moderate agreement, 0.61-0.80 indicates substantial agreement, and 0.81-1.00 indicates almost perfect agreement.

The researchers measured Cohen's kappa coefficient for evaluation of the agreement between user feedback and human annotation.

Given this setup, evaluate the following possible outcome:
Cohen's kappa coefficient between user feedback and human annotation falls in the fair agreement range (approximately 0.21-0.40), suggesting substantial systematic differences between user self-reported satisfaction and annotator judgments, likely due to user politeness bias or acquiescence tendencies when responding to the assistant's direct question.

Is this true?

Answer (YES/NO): NO